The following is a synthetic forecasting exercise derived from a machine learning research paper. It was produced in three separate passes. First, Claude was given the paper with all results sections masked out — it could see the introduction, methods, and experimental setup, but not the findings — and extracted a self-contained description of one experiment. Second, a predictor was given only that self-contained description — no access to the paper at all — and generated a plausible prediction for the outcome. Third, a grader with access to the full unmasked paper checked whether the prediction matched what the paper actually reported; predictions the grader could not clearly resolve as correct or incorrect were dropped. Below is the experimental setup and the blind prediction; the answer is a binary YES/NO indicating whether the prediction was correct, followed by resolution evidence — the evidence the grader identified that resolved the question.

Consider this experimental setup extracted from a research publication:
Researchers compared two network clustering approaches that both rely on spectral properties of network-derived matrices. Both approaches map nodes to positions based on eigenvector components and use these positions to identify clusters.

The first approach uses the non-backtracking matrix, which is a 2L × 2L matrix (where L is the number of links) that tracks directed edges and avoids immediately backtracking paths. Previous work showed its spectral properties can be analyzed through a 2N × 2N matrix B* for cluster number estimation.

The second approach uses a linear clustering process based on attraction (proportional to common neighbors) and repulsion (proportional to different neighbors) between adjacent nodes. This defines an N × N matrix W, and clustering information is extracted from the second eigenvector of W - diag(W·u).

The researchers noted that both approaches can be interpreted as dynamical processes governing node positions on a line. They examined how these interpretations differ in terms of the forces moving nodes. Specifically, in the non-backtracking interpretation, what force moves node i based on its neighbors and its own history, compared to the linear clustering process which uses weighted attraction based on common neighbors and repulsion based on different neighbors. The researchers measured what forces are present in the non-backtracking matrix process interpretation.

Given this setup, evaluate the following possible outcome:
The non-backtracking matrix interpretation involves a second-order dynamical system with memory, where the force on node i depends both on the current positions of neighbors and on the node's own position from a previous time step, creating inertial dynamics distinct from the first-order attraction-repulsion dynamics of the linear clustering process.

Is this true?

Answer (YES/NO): YES